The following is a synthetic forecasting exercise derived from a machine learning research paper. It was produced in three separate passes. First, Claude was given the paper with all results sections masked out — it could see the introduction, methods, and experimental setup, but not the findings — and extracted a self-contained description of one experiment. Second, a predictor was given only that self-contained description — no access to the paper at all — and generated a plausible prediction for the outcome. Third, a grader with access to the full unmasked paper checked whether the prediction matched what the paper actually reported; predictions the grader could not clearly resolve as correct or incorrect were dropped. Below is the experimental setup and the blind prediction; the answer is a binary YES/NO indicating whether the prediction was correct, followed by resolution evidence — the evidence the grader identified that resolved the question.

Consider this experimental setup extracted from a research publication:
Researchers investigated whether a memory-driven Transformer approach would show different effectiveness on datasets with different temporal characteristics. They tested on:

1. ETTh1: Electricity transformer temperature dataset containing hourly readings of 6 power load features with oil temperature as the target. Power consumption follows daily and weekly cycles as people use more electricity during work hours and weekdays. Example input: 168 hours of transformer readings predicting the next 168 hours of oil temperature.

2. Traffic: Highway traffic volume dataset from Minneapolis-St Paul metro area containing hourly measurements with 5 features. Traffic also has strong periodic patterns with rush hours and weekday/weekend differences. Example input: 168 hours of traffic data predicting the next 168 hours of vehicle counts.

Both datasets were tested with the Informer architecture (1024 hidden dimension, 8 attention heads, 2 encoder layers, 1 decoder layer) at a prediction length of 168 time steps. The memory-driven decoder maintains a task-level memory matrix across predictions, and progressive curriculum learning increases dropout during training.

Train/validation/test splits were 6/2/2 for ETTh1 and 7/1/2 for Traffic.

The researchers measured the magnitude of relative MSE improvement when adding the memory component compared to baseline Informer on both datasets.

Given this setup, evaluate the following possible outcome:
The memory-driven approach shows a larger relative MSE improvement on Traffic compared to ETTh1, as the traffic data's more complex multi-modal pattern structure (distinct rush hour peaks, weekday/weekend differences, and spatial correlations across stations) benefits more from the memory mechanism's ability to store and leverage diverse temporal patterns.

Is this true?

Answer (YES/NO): YES